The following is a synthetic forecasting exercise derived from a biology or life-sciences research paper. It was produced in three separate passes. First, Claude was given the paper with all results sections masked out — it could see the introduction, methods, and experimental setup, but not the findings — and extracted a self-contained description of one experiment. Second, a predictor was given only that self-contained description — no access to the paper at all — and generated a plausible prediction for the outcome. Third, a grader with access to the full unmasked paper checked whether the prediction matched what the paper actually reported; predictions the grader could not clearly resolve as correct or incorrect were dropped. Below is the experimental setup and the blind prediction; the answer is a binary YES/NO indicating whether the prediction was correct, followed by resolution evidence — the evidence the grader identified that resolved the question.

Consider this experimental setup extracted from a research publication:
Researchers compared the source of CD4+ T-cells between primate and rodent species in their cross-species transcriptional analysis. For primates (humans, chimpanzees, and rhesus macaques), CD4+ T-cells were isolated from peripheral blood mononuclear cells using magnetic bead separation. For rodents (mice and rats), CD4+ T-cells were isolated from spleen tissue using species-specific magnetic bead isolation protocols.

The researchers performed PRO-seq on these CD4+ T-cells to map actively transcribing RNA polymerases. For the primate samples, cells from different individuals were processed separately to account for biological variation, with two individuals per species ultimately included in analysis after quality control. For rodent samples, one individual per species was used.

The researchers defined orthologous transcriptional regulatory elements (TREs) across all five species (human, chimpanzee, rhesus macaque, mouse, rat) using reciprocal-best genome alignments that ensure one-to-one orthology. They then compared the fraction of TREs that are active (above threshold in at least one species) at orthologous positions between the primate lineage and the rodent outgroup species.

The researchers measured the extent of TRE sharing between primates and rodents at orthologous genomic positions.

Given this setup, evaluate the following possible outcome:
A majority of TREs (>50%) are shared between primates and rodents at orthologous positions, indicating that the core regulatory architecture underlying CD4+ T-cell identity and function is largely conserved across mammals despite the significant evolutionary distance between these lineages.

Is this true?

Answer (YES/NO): NO